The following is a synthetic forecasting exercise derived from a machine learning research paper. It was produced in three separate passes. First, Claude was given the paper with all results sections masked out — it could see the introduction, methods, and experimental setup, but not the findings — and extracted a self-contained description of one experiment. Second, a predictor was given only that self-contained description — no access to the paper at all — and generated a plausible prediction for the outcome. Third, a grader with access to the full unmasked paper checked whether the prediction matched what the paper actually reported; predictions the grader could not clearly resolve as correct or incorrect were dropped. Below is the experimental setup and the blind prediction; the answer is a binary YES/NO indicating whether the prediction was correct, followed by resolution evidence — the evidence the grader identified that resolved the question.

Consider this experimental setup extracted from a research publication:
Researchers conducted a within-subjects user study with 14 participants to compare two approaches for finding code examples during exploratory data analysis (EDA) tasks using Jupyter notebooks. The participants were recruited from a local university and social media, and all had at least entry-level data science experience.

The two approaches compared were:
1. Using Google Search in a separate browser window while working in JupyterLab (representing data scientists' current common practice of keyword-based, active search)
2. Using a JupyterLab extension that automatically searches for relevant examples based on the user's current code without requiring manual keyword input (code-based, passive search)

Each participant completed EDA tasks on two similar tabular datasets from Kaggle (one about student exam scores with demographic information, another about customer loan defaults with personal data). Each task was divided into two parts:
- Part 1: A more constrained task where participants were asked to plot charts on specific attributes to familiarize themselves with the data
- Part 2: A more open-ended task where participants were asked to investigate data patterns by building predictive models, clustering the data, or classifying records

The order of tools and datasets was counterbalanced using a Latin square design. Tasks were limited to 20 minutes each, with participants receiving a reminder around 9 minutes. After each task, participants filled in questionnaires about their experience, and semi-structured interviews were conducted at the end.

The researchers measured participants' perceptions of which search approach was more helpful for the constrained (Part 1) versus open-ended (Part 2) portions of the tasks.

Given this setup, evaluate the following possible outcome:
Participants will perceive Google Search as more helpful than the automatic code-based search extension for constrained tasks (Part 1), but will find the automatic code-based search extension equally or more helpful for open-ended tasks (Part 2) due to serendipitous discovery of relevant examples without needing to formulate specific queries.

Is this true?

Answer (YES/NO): YES